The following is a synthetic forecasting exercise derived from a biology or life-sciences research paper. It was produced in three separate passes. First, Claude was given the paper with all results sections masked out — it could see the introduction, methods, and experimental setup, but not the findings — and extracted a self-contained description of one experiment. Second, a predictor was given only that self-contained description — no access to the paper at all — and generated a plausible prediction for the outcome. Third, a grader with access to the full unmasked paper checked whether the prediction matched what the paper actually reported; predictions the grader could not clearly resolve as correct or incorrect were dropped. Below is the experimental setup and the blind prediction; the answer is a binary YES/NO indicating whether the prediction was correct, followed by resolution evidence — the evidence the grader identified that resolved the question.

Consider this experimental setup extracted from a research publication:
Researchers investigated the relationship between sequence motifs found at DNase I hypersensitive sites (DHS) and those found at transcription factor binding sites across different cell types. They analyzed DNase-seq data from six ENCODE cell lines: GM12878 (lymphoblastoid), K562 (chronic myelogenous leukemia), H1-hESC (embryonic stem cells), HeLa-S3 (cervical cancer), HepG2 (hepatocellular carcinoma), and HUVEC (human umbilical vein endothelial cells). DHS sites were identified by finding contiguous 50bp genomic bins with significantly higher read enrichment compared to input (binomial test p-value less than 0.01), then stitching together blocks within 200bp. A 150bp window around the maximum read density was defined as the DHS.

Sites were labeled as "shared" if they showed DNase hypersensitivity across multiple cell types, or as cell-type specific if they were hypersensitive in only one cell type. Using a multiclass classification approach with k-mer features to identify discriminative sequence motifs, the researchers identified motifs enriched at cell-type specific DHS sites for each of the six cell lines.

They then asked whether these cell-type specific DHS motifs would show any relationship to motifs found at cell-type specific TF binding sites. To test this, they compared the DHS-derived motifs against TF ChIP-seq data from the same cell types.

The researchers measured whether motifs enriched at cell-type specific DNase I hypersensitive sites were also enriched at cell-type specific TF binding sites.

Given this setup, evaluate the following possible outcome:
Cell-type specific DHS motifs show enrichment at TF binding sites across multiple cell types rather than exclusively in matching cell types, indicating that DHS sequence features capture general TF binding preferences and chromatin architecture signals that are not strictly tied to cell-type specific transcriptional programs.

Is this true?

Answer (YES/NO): NO